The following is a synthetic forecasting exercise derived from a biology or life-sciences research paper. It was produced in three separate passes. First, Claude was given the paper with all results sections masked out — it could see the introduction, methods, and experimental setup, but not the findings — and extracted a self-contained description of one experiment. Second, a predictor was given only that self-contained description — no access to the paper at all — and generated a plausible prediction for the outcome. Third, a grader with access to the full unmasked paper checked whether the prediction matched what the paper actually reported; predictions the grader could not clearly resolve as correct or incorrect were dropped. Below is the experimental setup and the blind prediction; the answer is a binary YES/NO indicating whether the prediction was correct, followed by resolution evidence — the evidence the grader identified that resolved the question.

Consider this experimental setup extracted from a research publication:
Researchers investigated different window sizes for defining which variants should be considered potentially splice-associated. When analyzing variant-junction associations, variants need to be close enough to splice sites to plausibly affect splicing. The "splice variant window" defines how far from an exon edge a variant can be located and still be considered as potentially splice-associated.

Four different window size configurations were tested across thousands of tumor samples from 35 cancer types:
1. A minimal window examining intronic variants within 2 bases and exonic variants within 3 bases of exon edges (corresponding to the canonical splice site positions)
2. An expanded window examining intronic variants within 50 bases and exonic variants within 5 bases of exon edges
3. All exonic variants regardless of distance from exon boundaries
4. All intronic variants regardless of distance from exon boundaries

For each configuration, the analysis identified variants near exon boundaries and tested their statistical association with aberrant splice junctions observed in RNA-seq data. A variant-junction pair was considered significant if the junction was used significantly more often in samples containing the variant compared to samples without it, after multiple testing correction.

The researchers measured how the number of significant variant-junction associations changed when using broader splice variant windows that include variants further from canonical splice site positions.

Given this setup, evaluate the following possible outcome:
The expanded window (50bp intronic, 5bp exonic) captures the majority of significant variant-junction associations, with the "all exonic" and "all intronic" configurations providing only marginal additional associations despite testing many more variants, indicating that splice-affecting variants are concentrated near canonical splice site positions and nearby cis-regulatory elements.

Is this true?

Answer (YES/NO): NO